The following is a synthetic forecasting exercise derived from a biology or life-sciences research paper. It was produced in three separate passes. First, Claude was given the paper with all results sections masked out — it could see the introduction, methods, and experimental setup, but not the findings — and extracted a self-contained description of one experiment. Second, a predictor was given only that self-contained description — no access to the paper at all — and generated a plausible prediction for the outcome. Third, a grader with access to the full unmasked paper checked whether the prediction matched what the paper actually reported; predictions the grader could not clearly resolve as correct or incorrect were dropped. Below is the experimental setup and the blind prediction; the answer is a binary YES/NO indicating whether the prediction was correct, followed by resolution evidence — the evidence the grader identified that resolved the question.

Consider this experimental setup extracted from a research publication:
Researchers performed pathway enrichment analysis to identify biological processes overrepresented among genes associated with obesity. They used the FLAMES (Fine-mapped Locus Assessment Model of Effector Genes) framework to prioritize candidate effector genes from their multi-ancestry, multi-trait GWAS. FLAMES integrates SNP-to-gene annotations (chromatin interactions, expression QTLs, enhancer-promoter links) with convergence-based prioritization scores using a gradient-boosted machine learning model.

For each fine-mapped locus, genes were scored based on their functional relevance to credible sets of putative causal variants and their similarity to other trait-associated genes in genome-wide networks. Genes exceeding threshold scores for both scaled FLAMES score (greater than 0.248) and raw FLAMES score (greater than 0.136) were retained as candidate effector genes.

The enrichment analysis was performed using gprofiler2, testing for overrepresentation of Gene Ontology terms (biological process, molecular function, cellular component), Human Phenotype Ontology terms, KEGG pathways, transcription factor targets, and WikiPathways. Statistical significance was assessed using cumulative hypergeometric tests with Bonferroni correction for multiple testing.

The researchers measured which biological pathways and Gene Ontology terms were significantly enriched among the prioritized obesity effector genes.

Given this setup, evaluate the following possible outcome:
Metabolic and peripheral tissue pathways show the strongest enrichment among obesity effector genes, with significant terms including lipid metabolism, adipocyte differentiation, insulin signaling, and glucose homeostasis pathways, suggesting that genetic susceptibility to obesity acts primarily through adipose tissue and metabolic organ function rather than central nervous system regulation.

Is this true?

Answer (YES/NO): NO